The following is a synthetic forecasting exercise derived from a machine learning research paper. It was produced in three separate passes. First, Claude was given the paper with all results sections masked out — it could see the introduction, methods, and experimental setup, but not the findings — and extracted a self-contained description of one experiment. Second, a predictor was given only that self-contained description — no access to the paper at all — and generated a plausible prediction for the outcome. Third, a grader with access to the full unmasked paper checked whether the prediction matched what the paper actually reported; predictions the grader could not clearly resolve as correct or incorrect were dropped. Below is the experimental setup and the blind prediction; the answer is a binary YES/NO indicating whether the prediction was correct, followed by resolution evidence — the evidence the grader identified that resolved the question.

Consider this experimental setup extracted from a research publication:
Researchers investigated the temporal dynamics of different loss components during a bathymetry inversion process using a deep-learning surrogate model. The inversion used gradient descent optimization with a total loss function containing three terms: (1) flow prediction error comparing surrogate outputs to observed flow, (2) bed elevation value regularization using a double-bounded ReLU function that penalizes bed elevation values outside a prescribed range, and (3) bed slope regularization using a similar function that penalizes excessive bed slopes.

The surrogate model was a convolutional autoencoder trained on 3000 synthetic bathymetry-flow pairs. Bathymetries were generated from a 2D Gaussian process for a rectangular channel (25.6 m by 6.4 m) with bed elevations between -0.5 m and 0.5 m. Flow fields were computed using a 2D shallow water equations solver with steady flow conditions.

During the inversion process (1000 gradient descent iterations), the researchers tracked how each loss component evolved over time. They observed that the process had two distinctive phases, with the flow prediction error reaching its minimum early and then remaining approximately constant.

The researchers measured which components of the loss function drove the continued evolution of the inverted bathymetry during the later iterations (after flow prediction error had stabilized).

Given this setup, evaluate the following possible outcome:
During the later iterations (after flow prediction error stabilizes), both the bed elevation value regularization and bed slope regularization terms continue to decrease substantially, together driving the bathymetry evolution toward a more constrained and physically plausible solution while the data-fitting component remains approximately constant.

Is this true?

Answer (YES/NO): NO